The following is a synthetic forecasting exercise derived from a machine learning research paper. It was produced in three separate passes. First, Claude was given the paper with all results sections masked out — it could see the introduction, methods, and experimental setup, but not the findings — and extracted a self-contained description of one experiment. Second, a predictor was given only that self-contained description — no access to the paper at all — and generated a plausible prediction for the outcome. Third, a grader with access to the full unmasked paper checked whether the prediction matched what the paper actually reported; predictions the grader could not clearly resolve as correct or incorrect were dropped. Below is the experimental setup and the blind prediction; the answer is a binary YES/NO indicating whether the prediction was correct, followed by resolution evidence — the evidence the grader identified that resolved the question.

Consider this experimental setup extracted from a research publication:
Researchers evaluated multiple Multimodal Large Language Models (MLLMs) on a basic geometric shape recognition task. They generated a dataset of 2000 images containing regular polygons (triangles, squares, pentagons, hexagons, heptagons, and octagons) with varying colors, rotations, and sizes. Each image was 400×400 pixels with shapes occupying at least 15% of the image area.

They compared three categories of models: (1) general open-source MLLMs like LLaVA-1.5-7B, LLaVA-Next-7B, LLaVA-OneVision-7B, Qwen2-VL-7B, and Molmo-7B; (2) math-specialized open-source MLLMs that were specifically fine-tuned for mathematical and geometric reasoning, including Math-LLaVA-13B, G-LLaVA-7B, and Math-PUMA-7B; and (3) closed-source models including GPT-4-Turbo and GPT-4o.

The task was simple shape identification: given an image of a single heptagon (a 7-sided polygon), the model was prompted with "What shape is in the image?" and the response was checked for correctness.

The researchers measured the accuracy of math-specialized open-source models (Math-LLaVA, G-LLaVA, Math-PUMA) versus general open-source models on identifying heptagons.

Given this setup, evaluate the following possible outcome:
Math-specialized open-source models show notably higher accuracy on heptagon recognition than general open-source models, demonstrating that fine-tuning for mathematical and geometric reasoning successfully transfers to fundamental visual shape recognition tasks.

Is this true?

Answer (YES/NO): NO